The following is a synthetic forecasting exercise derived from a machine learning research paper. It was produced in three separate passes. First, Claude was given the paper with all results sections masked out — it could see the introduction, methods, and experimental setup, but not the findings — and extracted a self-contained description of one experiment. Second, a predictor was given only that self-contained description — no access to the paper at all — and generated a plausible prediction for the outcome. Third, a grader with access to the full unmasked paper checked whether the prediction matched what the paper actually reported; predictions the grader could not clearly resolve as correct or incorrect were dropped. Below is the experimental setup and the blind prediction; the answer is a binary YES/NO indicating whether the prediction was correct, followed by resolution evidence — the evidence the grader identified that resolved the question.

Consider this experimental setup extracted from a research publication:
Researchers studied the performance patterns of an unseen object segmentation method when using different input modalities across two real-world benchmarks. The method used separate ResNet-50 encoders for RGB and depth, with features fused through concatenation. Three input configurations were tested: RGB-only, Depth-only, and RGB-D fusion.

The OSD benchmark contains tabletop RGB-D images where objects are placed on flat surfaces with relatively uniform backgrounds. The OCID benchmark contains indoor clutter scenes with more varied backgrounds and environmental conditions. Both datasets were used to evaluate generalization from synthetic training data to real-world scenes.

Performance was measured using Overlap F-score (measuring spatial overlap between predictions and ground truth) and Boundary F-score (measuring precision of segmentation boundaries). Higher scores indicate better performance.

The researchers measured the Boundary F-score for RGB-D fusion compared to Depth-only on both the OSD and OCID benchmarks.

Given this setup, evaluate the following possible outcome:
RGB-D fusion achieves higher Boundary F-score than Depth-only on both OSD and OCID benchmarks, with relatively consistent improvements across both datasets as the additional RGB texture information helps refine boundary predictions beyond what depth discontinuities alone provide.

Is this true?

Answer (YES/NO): NO